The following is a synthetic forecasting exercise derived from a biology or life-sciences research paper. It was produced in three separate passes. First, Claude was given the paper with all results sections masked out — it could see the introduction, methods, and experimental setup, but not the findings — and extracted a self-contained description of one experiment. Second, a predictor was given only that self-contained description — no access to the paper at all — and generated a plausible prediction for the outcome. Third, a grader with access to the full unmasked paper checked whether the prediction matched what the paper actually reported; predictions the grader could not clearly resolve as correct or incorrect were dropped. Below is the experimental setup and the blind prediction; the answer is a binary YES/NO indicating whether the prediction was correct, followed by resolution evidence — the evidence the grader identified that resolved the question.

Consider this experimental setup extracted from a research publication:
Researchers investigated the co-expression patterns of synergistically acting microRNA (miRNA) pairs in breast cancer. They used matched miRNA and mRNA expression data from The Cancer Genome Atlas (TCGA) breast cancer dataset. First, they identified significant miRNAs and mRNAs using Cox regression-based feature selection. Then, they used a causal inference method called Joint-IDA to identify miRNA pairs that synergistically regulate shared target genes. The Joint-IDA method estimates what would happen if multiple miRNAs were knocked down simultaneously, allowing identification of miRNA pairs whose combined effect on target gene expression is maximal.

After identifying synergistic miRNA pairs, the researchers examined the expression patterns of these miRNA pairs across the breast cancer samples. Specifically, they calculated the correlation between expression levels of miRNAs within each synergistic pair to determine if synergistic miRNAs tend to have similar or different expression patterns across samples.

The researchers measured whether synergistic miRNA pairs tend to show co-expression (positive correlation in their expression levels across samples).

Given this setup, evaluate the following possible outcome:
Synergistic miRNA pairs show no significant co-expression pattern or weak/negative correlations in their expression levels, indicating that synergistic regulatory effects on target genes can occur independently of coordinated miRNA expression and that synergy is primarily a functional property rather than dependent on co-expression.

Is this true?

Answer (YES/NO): NO